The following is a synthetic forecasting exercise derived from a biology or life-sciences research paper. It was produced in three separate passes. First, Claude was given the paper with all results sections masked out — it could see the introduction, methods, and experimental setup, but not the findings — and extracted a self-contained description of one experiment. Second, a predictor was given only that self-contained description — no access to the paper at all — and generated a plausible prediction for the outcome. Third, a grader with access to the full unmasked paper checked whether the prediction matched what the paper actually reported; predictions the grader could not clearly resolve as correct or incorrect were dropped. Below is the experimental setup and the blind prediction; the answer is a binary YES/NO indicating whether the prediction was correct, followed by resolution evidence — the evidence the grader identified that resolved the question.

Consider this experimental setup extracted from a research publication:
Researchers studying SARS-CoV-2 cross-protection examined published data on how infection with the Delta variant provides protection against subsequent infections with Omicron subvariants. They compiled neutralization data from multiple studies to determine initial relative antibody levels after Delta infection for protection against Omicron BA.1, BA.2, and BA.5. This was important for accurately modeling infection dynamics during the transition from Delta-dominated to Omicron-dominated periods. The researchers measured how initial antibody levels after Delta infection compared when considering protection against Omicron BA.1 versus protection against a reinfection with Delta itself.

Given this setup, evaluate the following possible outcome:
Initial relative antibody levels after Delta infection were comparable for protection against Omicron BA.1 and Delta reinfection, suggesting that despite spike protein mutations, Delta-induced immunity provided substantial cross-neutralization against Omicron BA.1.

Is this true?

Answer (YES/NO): NO